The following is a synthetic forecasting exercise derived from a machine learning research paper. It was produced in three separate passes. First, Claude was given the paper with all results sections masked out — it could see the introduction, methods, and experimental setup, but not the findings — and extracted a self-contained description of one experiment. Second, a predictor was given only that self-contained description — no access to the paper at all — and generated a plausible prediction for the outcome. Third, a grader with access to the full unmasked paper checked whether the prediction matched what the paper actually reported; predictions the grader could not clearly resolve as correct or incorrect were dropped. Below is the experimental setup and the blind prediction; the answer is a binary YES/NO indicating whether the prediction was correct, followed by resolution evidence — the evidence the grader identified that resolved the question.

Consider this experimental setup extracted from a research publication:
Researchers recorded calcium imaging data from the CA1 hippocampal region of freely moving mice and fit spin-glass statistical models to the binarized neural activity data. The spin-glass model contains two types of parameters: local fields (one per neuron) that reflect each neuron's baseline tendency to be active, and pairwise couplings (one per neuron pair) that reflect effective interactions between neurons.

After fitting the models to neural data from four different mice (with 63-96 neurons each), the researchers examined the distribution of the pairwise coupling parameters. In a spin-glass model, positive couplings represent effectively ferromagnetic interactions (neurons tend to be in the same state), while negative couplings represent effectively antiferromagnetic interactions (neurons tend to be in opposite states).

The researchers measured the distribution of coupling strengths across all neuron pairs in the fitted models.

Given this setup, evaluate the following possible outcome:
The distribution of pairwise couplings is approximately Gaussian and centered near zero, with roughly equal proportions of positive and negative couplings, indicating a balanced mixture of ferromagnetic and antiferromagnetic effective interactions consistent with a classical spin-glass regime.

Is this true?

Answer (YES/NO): YES